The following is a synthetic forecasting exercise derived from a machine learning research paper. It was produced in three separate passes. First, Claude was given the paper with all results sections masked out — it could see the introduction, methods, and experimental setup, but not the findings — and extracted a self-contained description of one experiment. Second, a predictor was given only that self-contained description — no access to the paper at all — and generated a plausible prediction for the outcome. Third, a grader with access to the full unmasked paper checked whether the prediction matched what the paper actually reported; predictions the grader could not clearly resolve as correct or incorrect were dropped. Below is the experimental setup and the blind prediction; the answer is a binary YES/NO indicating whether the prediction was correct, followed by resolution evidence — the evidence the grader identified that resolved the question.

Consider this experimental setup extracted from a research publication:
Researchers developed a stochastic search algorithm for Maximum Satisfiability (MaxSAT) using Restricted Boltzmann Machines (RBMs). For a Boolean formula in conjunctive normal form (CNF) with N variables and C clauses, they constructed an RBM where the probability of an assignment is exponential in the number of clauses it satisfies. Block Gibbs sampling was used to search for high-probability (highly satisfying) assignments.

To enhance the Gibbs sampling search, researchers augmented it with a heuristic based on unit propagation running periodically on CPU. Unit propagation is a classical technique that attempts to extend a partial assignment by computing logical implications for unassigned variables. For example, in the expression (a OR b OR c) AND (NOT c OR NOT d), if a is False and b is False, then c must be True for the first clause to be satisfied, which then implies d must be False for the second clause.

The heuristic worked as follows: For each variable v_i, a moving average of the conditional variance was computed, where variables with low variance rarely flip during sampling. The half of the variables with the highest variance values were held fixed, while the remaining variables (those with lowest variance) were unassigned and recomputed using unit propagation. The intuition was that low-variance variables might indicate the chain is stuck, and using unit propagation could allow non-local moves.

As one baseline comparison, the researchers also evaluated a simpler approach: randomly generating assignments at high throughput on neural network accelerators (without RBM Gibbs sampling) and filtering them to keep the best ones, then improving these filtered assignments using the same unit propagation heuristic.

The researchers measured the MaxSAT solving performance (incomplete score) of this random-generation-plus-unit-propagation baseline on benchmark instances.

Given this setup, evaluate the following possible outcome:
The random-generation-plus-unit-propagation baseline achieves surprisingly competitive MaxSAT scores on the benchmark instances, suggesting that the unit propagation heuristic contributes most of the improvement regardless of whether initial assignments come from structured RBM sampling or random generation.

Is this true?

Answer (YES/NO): NO